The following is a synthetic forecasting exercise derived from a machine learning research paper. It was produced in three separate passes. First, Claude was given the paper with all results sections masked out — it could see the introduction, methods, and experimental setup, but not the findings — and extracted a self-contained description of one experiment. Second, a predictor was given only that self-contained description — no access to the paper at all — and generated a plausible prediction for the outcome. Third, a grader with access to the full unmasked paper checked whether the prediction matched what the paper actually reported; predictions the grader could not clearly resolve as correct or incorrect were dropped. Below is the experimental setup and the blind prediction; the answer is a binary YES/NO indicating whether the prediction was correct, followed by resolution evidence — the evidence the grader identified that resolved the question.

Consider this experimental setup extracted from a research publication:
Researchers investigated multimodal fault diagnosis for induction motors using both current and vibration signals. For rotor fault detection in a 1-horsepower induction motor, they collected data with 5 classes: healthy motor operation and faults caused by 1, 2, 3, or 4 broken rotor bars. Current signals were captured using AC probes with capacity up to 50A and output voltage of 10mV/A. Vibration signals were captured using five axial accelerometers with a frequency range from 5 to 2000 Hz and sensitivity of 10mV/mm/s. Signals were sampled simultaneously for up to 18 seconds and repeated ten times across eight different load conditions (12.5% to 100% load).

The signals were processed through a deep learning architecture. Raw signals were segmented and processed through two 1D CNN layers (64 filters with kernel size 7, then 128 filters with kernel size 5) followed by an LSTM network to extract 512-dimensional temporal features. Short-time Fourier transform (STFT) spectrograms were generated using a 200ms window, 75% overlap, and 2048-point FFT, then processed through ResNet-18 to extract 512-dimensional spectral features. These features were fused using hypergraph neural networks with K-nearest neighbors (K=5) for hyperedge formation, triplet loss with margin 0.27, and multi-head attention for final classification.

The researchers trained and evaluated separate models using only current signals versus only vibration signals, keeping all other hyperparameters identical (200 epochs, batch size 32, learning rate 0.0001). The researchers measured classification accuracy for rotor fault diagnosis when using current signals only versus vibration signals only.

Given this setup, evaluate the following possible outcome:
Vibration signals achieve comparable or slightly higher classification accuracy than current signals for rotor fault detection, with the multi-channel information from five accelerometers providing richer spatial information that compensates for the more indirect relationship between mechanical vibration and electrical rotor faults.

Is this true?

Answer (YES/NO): NO